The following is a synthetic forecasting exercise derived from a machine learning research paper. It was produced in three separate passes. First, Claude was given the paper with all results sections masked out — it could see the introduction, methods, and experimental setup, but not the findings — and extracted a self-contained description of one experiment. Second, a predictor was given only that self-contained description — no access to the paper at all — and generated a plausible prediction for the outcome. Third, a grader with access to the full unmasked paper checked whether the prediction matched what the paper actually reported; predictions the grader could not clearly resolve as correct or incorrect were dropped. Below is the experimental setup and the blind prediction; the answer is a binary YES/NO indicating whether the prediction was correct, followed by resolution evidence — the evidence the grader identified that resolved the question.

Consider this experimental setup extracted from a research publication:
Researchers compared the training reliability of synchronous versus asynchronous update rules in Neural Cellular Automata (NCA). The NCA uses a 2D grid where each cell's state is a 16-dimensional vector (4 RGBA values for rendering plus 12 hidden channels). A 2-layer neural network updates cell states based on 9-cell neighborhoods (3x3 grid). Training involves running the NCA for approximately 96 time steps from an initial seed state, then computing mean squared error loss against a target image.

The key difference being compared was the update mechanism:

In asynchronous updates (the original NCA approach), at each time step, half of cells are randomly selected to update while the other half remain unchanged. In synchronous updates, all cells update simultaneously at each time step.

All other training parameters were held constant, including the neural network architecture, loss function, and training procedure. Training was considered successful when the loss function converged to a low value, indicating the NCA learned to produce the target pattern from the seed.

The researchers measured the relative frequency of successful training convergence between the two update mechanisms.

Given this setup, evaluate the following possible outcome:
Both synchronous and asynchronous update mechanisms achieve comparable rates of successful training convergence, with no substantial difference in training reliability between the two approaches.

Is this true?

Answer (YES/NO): NO